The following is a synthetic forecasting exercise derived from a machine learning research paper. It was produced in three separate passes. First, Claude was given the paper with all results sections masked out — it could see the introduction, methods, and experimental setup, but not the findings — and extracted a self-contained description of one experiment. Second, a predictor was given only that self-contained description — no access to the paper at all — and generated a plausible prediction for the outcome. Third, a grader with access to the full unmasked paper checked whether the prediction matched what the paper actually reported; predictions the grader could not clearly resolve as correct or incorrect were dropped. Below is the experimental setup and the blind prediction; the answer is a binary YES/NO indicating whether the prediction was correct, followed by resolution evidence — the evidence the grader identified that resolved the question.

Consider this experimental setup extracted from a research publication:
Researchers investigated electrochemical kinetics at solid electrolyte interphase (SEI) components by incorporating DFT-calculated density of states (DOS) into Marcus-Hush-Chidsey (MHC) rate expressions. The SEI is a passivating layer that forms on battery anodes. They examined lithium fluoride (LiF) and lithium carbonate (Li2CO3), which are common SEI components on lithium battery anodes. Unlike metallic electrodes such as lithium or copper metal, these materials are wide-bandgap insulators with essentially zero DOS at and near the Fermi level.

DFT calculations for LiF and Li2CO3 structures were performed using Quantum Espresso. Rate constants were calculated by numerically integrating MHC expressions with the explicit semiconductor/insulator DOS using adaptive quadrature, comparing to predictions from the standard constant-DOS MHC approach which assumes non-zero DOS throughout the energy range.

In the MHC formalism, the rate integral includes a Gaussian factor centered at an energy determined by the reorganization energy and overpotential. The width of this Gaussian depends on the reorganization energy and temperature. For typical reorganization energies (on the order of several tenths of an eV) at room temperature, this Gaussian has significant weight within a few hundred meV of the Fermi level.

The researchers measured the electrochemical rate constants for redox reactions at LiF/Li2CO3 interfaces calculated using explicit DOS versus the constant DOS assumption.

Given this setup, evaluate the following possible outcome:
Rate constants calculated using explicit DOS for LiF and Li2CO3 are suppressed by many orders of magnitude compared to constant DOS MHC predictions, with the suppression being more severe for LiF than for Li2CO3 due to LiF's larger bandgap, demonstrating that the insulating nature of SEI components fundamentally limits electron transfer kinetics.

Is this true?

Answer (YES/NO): NO